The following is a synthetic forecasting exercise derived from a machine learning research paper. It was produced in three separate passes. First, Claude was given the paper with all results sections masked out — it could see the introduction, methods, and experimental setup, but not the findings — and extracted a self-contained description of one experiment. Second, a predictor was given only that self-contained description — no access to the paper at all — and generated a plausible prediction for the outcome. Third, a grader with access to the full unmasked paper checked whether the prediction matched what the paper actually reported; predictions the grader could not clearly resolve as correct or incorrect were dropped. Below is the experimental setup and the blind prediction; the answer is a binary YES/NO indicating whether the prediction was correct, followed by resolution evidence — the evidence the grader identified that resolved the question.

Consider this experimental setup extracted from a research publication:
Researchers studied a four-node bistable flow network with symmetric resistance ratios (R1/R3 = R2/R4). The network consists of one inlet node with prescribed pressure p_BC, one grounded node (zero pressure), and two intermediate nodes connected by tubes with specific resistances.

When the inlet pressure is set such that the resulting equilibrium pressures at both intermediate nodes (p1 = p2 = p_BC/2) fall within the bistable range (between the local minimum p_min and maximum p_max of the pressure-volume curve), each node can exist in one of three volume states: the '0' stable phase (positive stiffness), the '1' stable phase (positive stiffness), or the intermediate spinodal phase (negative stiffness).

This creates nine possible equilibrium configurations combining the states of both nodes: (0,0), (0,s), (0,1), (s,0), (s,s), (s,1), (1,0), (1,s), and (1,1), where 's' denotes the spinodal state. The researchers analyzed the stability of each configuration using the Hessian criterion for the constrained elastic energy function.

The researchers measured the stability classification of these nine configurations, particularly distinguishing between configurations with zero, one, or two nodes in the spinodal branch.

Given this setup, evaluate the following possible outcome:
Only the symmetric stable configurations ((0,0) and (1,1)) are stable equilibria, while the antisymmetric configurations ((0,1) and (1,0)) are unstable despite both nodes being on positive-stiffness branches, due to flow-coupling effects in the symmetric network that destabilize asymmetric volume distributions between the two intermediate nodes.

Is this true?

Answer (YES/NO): NO